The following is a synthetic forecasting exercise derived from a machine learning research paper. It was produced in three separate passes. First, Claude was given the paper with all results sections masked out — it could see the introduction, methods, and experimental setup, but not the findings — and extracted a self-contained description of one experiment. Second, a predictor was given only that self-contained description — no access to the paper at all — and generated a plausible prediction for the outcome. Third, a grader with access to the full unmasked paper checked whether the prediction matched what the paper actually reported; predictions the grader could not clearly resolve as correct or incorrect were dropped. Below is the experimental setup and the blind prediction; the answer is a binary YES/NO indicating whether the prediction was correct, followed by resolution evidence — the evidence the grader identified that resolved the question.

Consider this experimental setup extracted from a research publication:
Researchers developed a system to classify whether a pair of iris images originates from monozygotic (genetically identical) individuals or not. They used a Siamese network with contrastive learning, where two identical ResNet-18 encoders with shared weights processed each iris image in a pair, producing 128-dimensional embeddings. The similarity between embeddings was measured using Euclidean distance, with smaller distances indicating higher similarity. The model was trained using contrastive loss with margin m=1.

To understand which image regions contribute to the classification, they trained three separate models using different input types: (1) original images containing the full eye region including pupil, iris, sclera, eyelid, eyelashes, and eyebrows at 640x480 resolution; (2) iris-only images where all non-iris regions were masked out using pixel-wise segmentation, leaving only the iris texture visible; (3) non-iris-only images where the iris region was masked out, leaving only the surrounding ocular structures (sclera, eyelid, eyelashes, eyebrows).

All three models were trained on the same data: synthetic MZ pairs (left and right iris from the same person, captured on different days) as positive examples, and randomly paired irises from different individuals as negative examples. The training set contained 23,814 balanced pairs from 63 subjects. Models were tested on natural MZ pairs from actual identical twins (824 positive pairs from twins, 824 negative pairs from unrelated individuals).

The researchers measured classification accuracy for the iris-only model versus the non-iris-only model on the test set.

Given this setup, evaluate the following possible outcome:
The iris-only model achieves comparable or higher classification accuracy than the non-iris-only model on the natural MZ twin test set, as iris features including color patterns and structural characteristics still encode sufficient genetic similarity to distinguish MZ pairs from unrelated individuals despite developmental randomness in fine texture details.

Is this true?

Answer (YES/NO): NO